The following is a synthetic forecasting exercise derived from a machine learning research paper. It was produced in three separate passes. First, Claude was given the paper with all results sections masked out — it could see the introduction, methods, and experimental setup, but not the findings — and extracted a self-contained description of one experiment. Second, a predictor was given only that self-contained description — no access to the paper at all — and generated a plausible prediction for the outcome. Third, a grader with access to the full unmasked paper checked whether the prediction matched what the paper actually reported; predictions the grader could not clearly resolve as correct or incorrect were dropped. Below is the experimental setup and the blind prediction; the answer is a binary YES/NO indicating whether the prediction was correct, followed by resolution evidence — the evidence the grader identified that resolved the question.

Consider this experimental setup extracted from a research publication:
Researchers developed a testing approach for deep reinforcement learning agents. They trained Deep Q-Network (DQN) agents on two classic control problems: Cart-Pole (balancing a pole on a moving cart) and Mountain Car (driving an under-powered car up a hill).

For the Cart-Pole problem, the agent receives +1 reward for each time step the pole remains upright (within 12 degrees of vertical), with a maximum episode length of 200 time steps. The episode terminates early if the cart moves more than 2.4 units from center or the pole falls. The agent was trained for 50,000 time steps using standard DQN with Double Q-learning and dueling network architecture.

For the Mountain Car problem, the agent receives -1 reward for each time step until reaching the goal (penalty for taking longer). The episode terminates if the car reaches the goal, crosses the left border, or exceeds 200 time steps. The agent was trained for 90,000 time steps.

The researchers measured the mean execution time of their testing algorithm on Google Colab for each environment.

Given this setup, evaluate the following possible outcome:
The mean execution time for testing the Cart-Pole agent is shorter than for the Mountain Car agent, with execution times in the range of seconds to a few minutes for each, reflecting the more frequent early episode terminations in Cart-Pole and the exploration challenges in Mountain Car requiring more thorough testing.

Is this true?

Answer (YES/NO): NO